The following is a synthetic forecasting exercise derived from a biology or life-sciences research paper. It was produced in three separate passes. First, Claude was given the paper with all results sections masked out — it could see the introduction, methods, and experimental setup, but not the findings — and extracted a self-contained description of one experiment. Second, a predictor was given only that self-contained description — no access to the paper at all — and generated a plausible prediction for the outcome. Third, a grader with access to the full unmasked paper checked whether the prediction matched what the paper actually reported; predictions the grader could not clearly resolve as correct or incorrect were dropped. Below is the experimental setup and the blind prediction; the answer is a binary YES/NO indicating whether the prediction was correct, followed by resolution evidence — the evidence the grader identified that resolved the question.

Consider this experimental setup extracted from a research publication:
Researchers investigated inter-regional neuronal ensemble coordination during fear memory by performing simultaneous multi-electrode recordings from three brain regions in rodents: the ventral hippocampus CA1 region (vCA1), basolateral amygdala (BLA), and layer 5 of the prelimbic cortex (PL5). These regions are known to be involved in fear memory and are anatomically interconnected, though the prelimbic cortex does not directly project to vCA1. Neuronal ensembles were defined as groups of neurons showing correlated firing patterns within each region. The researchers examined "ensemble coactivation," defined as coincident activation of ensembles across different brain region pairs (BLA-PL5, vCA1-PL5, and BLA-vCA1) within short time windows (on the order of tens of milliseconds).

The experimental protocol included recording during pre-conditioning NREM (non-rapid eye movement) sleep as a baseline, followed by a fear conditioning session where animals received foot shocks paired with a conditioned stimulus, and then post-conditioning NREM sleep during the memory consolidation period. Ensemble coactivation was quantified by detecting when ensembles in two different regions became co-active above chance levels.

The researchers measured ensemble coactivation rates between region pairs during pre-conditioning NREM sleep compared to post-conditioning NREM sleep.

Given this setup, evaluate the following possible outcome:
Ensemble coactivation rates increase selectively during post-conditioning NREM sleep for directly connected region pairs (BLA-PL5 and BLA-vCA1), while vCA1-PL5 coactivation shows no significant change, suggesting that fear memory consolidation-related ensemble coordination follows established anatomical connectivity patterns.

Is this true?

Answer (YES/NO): NO